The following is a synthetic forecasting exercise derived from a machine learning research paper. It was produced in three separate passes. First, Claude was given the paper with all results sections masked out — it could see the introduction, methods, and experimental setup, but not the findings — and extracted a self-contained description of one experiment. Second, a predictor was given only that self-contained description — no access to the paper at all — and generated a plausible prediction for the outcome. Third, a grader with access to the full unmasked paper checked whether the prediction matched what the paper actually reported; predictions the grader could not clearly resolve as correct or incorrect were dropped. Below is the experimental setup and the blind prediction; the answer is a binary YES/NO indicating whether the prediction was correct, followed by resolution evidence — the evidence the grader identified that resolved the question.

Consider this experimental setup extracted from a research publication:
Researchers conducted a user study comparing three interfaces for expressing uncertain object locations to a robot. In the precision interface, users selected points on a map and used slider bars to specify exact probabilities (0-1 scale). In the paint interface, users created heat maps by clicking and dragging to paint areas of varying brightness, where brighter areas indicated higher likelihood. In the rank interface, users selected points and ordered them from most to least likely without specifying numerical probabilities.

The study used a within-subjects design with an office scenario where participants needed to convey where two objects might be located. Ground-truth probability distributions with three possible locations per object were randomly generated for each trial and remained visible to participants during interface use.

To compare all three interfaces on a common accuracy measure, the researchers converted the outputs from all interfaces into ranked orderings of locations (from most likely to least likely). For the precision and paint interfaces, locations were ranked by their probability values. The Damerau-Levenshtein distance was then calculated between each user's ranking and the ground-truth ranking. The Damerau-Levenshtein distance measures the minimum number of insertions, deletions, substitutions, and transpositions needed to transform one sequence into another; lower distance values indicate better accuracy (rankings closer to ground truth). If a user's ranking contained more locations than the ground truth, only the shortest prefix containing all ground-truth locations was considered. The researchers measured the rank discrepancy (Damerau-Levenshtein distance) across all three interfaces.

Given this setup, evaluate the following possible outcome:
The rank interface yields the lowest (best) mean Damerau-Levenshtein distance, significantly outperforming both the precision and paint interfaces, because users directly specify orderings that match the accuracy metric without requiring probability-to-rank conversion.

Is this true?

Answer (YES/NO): NO